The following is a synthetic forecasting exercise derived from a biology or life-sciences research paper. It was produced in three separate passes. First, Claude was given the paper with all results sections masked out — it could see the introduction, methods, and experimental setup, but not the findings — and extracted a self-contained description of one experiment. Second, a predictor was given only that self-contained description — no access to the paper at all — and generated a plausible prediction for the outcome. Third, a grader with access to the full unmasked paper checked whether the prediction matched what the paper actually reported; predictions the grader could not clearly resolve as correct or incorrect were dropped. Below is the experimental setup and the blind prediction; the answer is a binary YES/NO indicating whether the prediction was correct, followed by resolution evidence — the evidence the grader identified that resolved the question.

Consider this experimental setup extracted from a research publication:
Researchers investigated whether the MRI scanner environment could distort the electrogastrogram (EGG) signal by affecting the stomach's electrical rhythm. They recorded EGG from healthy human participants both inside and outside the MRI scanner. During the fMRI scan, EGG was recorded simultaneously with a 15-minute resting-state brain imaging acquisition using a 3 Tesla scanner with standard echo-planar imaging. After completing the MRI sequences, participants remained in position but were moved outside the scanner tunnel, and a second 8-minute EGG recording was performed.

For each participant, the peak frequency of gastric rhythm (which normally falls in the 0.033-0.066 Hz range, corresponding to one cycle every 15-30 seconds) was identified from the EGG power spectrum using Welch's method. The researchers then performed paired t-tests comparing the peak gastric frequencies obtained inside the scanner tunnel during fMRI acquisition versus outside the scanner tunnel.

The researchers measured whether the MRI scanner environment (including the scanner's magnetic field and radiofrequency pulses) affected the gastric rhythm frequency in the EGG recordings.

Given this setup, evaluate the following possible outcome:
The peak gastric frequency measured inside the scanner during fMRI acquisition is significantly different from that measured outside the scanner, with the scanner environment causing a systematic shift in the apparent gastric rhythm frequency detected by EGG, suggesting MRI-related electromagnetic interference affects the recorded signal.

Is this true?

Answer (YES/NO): NO